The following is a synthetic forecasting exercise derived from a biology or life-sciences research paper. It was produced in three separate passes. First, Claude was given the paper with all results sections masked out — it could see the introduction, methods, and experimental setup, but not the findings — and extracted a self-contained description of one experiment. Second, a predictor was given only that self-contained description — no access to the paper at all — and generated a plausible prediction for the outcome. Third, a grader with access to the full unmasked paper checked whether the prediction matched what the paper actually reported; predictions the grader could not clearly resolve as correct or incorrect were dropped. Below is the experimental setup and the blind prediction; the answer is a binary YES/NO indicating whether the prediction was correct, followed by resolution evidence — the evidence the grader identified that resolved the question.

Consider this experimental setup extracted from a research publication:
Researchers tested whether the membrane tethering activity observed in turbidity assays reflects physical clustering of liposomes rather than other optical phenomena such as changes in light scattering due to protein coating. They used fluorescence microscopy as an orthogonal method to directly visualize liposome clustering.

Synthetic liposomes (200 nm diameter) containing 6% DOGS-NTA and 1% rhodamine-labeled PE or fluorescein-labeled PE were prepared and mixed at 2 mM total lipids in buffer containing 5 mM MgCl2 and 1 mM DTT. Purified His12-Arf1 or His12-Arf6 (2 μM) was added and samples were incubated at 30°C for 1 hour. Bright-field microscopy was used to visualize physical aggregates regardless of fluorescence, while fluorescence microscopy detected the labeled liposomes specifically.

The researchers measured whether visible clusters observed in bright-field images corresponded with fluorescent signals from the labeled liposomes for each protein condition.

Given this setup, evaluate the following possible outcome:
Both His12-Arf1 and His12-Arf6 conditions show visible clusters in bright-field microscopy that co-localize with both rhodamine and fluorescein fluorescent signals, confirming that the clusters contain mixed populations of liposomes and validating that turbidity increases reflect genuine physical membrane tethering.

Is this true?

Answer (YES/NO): NO